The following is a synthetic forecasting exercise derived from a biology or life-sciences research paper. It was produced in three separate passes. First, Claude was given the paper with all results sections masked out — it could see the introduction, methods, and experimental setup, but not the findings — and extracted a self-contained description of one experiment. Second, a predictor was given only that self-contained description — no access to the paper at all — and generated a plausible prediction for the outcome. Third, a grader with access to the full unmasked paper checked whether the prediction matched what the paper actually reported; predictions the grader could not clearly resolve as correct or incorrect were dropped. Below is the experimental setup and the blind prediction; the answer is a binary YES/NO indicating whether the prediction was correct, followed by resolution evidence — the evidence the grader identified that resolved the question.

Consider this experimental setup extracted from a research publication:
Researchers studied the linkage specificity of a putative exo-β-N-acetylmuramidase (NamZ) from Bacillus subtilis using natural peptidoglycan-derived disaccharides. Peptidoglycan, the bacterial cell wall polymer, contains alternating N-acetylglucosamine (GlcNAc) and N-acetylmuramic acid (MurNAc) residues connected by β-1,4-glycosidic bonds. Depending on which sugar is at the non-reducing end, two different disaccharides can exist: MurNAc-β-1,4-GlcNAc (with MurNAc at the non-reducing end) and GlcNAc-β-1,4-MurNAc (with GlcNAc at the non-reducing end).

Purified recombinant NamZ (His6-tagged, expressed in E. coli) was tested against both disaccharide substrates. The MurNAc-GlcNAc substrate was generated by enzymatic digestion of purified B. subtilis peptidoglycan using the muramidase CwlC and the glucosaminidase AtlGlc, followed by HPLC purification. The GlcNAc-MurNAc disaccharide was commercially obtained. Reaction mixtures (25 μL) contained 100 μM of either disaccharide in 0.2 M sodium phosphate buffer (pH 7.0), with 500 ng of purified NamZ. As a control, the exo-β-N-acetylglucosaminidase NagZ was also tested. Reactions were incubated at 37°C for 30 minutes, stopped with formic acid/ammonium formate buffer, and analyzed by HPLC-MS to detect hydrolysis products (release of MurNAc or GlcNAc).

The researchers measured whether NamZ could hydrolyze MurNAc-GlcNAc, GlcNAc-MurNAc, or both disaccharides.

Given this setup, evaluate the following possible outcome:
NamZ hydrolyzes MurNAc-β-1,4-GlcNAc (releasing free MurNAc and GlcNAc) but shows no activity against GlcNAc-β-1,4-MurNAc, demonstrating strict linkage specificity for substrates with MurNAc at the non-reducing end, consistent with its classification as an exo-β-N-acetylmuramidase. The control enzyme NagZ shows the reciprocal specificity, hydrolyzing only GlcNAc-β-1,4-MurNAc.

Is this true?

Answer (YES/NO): YES